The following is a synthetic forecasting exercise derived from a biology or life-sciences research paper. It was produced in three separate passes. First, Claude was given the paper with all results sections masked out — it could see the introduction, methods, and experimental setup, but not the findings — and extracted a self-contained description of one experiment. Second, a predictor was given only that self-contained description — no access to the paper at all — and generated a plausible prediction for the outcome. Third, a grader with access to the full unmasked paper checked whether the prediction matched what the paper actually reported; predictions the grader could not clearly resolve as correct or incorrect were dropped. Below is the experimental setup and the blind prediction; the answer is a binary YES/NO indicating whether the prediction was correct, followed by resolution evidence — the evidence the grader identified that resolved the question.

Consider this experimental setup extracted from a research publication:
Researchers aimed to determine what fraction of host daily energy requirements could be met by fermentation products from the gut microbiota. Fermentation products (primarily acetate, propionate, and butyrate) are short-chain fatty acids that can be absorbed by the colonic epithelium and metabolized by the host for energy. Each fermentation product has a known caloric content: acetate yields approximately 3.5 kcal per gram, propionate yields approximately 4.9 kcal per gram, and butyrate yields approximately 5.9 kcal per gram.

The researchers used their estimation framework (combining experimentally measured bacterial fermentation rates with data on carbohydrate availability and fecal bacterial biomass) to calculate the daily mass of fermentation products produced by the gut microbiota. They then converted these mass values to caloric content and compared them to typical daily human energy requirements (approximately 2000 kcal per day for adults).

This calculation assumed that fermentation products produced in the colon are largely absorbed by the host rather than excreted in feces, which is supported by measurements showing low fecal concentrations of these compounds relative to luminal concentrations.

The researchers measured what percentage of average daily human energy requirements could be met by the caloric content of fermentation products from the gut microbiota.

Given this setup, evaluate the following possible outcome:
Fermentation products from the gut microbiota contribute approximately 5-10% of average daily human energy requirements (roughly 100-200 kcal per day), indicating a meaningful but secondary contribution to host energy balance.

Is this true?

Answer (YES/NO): NO